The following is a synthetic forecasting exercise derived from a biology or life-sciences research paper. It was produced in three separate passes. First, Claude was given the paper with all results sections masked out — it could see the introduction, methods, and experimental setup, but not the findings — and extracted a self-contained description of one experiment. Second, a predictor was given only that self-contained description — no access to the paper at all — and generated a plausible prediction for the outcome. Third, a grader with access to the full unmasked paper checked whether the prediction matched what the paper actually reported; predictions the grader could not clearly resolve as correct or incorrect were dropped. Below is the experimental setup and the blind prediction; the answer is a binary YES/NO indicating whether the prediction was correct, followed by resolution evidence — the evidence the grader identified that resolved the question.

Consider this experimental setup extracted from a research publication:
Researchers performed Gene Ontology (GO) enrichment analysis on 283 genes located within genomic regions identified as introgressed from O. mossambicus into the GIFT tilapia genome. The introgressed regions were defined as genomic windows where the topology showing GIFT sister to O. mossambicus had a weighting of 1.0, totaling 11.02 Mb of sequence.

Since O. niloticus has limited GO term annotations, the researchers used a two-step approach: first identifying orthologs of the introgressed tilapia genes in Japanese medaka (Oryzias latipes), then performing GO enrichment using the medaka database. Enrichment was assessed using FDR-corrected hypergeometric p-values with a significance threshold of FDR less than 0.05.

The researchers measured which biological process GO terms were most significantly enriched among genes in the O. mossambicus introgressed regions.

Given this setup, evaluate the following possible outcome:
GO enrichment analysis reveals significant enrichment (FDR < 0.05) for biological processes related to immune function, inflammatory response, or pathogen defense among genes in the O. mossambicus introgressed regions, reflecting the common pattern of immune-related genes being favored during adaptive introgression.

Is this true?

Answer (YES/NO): YES